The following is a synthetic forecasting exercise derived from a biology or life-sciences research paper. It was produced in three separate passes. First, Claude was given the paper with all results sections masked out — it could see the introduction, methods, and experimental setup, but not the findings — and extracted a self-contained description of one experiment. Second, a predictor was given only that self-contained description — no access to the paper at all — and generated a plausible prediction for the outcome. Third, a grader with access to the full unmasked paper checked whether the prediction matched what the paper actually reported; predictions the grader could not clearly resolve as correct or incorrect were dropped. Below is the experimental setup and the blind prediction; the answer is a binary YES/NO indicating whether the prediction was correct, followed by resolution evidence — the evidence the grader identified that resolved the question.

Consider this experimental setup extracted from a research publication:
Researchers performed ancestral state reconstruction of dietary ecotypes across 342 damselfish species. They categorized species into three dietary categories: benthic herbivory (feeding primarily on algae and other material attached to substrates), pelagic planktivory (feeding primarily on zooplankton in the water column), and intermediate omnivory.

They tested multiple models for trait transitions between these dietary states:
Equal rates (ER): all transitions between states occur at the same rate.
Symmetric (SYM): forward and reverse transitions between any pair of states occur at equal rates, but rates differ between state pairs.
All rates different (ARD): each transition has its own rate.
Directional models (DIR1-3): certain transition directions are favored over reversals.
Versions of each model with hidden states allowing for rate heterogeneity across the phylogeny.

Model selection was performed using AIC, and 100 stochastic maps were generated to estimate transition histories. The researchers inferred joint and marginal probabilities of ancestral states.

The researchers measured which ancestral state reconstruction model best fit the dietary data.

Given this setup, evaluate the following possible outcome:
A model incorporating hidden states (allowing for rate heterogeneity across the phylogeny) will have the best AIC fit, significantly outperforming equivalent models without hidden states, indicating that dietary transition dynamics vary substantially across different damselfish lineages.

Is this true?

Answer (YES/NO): NO